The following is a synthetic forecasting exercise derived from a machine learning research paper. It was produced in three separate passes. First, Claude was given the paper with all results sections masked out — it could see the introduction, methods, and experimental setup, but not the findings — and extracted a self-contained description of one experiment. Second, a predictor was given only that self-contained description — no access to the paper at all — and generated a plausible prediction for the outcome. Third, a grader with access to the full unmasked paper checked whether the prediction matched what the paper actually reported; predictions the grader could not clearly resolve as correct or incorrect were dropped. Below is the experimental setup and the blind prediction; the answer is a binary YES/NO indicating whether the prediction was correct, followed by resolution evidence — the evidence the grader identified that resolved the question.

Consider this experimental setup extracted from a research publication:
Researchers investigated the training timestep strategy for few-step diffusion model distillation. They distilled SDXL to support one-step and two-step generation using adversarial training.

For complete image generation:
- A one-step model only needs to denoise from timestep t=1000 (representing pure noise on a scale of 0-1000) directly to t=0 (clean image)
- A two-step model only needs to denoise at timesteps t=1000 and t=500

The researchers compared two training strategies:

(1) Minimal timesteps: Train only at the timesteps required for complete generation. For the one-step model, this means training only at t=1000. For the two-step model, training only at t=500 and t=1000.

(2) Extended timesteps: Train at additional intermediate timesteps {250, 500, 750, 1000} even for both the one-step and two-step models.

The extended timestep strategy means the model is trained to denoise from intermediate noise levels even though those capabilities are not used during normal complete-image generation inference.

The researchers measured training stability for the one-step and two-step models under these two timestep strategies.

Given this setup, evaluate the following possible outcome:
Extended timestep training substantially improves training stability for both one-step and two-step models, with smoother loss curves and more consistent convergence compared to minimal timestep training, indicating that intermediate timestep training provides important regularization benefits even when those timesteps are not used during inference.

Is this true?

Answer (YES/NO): NO